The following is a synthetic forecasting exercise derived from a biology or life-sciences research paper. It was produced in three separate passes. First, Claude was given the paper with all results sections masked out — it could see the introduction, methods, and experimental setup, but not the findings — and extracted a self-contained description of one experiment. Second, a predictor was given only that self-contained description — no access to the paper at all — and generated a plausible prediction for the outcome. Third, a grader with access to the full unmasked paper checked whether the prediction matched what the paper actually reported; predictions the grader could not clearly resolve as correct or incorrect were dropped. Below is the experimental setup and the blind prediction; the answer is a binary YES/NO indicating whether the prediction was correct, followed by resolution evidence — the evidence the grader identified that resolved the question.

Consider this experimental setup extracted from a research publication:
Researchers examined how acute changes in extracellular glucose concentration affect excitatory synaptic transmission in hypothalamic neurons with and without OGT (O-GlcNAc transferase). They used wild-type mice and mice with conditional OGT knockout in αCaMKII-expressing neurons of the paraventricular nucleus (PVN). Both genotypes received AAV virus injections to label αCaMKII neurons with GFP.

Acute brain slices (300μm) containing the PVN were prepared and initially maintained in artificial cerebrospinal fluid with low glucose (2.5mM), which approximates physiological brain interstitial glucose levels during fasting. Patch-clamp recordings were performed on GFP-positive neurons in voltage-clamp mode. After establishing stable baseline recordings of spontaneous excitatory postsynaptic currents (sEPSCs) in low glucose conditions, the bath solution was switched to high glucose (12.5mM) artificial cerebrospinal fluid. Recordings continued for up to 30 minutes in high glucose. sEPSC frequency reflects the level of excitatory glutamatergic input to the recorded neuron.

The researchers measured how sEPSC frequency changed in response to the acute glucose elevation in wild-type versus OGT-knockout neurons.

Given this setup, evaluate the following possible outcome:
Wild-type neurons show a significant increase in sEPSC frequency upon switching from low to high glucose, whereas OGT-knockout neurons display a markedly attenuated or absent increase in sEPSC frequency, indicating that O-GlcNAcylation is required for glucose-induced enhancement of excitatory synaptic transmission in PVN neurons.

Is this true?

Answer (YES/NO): NO